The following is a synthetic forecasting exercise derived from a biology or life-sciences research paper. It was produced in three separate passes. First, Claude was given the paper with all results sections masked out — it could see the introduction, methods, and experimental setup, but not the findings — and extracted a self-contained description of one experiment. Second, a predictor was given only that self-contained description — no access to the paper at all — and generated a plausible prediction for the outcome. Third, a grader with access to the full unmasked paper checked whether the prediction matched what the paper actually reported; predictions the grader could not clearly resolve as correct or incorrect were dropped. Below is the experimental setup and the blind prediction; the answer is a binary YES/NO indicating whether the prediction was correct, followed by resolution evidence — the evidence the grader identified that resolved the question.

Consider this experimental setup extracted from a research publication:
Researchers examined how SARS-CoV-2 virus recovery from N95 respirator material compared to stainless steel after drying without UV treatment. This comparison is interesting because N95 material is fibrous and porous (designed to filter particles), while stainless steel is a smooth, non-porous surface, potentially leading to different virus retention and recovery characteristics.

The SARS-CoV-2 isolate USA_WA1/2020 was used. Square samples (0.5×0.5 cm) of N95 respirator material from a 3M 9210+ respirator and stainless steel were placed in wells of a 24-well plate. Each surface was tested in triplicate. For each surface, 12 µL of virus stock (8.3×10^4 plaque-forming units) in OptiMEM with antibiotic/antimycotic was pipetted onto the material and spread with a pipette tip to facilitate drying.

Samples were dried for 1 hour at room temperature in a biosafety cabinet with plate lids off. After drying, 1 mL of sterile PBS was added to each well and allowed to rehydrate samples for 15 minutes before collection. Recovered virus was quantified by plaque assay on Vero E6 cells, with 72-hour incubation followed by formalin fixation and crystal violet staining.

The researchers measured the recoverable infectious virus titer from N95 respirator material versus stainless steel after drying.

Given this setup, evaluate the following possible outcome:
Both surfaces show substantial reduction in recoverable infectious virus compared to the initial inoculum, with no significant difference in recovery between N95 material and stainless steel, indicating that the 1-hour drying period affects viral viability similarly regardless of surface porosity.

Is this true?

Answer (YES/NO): YES